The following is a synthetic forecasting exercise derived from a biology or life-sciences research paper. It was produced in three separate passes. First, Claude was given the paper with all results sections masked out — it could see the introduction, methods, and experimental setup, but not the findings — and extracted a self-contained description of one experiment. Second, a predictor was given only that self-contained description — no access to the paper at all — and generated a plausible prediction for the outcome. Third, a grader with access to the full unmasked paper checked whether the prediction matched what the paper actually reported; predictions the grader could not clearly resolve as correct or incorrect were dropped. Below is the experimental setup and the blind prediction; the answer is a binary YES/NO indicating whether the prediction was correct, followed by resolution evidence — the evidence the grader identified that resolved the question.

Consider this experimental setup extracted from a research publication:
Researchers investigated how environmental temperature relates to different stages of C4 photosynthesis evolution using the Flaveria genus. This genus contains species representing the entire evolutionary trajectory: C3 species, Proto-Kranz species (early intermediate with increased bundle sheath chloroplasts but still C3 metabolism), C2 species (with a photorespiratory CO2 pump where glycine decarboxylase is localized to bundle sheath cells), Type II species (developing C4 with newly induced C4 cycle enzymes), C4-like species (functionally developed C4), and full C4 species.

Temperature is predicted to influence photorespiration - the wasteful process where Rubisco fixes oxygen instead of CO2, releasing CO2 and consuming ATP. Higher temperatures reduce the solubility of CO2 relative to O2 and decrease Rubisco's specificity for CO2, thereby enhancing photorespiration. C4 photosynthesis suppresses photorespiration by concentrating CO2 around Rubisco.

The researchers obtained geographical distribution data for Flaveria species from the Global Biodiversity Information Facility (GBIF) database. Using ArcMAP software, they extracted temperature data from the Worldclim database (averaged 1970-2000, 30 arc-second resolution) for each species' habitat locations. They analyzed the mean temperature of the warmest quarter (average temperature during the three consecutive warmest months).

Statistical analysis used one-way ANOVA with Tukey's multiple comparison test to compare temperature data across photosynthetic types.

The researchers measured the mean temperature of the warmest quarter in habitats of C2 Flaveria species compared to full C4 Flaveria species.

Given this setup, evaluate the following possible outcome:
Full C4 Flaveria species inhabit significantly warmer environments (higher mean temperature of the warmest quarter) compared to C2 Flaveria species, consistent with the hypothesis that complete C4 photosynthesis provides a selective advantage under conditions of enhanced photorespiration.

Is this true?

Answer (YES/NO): NO